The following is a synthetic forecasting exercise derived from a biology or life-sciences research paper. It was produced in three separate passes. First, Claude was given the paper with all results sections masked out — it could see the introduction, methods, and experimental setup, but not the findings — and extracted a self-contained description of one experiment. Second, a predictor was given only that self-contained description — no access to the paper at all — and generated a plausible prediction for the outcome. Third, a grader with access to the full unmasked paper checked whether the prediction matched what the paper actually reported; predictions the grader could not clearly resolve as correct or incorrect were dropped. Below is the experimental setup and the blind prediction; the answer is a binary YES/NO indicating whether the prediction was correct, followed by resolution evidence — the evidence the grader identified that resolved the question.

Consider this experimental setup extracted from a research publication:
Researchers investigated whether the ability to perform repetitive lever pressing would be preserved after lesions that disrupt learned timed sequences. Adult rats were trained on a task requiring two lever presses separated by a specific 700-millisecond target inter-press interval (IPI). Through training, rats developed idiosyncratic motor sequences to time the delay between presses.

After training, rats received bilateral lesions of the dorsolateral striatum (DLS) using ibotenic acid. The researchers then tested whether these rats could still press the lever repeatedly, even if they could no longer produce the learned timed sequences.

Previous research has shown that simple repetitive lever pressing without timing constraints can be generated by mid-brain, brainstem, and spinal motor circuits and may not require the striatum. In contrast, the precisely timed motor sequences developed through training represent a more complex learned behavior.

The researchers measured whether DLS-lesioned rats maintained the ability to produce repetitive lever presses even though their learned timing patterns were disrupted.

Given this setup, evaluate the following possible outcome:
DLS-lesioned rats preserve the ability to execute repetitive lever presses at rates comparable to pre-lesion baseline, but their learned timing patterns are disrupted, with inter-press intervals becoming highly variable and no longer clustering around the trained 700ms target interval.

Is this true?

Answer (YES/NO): YES